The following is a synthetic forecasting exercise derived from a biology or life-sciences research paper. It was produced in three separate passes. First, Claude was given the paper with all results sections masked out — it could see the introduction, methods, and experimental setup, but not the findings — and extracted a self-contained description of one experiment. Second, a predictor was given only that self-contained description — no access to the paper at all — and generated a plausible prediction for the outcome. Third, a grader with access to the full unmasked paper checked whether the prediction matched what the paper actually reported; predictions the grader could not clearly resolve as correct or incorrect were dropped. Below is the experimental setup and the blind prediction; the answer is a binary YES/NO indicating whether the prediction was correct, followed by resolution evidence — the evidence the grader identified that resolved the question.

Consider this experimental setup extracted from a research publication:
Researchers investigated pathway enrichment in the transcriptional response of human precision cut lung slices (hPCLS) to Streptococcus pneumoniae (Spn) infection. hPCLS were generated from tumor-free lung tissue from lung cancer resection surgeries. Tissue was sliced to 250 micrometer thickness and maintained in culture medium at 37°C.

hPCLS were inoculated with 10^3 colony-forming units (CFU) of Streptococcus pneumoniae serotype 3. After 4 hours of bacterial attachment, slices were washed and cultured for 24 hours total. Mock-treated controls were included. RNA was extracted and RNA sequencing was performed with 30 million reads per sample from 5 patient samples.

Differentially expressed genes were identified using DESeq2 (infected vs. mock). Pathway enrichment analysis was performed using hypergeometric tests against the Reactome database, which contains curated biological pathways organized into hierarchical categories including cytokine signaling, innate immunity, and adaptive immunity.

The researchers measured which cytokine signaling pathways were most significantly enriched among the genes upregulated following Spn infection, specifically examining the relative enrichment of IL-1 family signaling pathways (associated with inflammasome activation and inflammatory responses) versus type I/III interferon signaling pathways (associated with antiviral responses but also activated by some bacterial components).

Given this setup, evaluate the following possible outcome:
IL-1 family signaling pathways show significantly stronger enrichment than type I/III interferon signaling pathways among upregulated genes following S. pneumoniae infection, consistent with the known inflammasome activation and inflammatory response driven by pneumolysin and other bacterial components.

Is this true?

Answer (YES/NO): YES